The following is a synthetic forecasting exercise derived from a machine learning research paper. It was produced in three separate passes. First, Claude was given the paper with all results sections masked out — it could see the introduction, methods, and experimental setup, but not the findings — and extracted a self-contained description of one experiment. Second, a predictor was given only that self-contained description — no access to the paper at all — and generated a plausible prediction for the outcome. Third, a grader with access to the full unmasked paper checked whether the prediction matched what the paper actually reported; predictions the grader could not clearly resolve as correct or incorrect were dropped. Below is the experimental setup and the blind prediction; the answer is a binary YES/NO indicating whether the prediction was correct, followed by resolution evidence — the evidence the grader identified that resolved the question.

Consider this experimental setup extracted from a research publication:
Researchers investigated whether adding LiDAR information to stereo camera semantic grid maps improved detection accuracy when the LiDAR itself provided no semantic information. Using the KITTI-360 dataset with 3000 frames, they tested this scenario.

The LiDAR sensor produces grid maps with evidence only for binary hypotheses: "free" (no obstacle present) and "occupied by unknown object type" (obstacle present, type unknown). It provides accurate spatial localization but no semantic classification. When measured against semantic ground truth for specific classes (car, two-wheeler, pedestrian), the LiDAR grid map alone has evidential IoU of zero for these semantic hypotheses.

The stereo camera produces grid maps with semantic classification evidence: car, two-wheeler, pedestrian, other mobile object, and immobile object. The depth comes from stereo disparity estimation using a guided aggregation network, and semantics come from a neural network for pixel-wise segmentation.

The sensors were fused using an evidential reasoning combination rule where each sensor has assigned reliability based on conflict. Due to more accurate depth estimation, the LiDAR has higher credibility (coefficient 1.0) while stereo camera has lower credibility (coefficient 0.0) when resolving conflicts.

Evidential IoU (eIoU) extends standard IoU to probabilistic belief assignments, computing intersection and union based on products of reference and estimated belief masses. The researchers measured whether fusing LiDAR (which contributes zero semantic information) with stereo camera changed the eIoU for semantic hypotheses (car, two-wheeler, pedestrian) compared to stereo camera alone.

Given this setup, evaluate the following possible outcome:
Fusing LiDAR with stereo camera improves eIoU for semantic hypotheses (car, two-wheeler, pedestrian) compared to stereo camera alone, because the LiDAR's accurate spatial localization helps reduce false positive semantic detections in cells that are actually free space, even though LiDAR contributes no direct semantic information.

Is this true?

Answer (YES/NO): YES